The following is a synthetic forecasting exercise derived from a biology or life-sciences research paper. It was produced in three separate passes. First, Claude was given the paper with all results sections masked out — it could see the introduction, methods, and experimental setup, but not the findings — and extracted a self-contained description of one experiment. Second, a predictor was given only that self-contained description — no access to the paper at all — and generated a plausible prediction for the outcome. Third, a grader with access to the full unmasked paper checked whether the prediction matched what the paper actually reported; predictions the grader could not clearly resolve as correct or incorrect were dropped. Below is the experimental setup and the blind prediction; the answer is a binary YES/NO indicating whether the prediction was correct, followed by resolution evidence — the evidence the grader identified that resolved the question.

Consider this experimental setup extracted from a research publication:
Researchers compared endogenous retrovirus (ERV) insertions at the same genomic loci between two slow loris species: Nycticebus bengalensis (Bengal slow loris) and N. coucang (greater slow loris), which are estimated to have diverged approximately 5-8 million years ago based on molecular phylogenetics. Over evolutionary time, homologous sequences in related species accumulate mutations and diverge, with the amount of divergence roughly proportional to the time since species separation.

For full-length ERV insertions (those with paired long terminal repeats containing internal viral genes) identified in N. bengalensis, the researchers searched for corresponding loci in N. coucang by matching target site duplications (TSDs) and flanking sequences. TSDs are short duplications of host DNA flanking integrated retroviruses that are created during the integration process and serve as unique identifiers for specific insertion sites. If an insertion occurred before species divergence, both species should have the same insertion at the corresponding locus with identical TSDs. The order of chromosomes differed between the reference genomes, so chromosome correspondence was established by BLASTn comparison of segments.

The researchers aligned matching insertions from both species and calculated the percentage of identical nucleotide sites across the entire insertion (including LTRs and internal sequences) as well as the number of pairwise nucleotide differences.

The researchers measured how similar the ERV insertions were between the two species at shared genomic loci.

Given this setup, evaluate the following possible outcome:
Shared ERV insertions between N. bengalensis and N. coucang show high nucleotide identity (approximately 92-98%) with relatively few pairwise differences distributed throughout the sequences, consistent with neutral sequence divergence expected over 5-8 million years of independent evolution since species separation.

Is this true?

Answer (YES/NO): NO